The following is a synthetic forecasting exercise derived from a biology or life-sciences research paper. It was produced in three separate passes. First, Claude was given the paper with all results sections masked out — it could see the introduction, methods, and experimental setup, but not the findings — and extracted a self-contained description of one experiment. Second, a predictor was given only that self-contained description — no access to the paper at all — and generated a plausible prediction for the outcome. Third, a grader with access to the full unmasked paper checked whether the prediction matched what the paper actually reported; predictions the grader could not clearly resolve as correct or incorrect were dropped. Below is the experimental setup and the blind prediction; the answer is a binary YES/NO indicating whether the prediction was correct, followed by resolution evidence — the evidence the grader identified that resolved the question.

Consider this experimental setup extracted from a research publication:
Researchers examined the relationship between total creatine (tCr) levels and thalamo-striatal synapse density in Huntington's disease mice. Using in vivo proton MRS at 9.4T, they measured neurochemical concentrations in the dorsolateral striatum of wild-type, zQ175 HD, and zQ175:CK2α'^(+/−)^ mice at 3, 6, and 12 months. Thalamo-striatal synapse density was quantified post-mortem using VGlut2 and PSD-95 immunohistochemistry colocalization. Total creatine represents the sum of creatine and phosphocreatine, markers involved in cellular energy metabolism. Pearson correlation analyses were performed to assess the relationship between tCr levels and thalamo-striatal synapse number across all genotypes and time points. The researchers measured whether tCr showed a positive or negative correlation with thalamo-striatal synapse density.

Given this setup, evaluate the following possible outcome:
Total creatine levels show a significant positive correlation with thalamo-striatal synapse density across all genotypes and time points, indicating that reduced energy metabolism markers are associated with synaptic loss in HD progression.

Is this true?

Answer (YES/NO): NO